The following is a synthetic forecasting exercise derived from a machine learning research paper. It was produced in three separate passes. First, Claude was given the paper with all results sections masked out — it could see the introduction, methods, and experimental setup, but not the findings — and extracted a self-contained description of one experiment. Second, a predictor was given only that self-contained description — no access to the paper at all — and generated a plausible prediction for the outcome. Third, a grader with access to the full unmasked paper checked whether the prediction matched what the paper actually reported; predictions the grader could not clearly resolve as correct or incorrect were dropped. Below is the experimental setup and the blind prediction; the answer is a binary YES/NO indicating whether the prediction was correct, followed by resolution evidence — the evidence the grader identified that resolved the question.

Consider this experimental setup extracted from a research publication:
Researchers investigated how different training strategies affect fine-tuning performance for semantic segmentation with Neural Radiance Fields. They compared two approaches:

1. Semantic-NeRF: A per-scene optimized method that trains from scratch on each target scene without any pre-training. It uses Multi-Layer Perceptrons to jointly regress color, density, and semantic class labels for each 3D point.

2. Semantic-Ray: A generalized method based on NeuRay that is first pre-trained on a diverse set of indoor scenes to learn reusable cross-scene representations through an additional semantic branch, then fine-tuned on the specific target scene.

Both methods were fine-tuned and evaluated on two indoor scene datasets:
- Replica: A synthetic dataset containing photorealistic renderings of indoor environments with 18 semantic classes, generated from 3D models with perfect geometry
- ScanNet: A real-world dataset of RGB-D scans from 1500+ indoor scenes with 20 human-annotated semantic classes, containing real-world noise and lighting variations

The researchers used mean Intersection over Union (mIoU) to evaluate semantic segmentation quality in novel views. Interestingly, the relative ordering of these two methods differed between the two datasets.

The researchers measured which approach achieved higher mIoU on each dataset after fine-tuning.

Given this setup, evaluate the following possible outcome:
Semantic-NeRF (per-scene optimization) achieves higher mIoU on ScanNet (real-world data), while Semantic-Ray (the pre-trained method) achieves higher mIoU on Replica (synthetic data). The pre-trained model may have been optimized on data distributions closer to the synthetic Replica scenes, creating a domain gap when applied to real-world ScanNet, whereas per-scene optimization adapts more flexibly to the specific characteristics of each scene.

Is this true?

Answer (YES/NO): YES